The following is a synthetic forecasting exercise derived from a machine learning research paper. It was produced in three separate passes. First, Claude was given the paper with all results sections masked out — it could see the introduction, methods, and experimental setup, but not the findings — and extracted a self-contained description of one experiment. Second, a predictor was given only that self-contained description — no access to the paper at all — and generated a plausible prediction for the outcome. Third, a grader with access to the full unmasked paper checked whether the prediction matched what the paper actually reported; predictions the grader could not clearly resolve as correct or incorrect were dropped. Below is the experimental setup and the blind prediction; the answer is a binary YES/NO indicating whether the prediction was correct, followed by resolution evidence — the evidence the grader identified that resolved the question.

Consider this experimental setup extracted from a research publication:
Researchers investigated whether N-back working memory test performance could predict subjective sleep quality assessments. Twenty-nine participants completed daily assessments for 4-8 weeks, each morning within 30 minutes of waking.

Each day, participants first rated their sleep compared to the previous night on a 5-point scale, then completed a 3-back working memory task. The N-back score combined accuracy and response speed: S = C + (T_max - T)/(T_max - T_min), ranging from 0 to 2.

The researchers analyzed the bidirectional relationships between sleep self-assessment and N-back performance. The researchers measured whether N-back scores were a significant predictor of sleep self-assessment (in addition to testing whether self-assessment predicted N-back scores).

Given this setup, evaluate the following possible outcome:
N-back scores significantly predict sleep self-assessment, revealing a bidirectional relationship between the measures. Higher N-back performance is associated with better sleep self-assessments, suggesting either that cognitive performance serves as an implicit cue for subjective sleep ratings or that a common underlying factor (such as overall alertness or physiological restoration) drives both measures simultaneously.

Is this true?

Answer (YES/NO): YES